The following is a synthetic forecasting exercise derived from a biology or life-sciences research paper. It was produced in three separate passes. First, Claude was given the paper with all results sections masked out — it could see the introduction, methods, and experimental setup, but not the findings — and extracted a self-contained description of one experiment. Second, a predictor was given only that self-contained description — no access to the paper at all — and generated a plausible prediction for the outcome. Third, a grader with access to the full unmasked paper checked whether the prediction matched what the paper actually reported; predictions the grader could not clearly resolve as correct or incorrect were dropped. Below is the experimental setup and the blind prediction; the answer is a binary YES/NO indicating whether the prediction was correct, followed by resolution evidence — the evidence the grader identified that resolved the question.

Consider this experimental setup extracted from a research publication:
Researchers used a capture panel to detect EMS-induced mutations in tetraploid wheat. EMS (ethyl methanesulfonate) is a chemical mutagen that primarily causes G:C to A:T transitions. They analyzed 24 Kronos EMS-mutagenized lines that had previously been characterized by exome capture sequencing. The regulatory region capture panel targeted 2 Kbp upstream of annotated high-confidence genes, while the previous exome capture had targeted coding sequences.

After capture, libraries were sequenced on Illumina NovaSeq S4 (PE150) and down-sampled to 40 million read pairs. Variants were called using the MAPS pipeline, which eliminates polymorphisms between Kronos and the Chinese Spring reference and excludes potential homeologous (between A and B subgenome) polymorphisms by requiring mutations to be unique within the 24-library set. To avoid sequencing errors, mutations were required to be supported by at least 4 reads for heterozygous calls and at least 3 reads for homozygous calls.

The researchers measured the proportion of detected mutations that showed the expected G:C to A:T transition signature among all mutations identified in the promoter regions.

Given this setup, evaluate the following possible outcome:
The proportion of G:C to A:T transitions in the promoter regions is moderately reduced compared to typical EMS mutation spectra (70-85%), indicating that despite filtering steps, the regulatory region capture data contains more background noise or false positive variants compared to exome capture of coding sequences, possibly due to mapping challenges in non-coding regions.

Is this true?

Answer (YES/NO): NO